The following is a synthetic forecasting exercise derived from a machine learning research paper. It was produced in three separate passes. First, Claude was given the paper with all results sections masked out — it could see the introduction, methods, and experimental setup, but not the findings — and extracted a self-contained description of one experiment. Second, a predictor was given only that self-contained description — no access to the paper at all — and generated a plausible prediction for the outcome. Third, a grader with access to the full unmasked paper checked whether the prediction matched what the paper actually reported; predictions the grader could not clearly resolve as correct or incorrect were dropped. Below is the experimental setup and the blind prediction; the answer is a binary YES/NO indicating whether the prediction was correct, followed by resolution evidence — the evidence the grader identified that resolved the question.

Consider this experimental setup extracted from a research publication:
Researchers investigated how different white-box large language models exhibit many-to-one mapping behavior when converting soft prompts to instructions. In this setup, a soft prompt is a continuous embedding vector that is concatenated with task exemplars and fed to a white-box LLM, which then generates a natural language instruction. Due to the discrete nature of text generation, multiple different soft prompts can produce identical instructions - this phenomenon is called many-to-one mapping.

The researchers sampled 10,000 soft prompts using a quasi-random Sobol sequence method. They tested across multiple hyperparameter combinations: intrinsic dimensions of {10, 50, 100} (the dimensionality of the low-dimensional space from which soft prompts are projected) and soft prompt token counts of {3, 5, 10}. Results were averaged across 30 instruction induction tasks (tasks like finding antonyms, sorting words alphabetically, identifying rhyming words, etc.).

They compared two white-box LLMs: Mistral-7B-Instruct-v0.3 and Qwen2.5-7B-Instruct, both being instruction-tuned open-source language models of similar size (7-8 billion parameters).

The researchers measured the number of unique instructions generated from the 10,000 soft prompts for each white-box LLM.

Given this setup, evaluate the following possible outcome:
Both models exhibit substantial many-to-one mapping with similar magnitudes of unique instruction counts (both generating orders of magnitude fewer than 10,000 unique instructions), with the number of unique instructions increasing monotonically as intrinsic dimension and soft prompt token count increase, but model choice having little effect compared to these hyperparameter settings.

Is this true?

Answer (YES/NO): NO